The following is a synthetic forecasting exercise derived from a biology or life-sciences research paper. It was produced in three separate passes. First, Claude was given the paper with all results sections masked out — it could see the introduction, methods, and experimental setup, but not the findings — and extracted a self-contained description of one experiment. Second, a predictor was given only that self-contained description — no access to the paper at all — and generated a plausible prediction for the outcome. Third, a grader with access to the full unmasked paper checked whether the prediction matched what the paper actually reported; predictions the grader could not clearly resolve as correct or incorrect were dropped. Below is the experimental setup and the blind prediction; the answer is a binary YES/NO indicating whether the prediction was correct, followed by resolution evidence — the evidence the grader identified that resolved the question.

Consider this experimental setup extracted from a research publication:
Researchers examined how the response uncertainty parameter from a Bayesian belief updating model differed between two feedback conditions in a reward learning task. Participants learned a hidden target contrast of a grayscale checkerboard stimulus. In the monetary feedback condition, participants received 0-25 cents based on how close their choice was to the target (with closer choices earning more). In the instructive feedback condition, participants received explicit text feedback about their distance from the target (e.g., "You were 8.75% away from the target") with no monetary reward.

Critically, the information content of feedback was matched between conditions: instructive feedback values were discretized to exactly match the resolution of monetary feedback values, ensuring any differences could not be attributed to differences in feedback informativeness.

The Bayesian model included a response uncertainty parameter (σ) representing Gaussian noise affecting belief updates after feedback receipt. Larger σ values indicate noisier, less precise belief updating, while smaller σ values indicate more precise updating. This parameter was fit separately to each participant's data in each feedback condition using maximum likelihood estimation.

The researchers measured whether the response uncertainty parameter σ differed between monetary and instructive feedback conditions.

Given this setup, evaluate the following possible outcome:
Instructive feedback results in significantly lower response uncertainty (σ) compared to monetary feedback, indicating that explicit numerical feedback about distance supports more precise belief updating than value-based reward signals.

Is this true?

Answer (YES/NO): NO